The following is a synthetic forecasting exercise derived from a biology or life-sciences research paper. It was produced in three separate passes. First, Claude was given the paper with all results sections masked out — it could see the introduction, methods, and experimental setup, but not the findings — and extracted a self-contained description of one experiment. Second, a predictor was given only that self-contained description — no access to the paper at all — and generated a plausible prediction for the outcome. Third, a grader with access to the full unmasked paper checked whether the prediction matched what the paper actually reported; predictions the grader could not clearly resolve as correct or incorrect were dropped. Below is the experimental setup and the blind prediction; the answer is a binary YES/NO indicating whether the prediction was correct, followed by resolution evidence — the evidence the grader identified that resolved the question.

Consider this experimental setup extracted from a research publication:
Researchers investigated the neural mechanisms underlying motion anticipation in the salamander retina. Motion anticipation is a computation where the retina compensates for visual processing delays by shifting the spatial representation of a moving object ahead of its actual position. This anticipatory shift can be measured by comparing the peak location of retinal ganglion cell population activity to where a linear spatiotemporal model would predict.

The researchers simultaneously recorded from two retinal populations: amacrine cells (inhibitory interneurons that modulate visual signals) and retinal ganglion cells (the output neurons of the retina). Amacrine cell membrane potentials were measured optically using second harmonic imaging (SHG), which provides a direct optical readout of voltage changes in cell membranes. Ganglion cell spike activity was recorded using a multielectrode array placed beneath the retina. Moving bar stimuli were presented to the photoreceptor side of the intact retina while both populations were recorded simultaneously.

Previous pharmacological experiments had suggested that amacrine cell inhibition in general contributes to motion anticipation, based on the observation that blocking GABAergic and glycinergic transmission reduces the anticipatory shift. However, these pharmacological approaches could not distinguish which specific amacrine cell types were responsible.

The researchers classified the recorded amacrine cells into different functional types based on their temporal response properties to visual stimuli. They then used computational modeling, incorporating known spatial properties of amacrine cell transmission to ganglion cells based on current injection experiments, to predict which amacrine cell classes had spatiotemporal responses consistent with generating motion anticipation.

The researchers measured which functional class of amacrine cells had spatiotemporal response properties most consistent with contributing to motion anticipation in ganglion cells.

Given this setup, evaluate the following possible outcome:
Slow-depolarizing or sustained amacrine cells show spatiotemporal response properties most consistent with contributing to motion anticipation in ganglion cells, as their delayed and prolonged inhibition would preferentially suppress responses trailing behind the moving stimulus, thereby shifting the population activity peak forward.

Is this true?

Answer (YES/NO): NO